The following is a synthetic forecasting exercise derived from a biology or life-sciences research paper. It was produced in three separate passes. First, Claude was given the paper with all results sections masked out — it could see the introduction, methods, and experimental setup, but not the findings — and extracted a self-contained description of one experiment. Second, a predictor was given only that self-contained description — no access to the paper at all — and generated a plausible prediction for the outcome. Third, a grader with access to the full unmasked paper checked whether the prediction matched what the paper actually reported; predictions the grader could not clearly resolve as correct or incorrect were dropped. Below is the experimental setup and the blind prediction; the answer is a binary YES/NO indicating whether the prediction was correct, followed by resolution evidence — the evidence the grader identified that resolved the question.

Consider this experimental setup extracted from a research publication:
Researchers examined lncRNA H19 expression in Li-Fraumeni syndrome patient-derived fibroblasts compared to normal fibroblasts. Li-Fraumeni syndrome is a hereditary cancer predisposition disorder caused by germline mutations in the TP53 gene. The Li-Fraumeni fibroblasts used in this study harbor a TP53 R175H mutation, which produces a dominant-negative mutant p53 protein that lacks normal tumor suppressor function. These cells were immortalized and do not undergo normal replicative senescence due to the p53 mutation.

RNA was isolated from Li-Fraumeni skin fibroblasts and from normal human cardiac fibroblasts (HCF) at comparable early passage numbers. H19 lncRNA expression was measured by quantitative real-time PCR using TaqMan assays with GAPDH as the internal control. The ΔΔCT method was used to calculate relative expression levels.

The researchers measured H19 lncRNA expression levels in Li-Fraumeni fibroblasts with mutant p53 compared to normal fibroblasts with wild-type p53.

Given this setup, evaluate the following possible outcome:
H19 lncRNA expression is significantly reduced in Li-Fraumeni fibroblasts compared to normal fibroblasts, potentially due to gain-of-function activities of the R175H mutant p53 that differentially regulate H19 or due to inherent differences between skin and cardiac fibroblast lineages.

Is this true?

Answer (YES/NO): NO